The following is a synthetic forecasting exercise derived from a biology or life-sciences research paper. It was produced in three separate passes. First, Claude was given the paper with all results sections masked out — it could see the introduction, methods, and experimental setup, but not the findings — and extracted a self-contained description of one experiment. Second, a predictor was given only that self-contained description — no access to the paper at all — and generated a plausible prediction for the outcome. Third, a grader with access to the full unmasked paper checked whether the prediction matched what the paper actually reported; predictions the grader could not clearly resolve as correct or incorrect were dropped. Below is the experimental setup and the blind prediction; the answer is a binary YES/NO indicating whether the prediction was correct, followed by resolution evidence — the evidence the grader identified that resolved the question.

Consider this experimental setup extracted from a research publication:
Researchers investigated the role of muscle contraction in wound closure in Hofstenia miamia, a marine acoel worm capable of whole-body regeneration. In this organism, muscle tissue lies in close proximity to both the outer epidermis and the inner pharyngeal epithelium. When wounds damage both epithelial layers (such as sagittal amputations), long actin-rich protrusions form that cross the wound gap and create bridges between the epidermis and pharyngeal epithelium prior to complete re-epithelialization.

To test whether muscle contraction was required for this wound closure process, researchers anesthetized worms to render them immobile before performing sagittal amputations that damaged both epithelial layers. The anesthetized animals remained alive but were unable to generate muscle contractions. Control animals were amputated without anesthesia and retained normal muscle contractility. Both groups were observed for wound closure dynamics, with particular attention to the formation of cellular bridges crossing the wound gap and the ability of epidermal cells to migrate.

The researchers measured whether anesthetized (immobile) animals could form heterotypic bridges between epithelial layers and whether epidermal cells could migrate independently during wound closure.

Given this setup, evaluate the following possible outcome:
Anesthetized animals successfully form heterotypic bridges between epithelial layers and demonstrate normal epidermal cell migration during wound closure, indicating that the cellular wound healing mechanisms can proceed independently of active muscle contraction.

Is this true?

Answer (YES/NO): NO